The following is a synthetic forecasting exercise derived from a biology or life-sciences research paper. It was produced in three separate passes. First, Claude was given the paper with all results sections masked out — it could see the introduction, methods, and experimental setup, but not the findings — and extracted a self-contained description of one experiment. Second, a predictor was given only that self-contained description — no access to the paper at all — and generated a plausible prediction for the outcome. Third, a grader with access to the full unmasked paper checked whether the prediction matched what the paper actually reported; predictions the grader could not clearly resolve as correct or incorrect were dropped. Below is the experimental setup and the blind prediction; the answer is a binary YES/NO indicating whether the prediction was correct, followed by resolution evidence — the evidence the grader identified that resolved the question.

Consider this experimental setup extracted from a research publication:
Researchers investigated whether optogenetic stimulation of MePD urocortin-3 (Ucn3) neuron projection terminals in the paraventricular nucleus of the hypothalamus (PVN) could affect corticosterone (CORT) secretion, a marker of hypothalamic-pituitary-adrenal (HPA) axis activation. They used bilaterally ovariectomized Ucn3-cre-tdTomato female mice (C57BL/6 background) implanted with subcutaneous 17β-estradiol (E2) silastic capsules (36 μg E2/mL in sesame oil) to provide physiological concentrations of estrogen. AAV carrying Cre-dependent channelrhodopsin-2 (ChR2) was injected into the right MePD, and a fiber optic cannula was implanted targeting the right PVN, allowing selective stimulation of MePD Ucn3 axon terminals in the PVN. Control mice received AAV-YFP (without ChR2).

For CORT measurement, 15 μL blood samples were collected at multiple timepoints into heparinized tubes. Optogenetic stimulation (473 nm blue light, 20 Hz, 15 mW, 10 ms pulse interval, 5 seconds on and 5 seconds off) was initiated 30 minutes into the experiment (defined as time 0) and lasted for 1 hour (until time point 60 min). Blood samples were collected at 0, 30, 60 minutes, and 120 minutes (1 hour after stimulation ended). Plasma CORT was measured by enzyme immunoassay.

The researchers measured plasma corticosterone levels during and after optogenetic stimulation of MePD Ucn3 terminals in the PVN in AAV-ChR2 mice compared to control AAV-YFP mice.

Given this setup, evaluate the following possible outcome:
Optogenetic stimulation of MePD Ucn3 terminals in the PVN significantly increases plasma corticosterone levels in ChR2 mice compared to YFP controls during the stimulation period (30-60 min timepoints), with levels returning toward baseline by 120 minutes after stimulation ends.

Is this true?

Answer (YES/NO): YES